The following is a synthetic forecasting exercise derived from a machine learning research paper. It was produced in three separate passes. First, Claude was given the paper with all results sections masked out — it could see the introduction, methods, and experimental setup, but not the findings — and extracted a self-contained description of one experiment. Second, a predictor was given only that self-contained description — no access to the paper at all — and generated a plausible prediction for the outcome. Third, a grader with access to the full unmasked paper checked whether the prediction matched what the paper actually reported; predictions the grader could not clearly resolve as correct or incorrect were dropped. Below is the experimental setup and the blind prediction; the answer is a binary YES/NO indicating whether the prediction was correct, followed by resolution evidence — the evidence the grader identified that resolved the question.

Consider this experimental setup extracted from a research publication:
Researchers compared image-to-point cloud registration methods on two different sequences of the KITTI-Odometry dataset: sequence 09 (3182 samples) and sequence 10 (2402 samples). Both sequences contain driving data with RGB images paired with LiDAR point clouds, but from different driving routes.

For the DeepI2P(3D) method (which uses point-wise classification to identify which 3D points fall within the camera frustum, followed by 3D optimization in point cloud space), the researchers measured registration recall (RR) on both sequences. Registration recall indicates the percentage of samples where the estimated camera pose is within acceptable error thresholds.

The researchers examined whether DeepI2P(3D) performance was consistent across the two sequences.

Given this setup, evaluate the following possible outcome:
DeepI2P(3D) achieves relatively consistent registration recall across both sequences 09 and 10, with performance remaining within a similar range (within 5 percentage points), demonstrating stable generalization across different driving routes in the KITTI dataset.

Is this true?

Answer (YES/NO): YES